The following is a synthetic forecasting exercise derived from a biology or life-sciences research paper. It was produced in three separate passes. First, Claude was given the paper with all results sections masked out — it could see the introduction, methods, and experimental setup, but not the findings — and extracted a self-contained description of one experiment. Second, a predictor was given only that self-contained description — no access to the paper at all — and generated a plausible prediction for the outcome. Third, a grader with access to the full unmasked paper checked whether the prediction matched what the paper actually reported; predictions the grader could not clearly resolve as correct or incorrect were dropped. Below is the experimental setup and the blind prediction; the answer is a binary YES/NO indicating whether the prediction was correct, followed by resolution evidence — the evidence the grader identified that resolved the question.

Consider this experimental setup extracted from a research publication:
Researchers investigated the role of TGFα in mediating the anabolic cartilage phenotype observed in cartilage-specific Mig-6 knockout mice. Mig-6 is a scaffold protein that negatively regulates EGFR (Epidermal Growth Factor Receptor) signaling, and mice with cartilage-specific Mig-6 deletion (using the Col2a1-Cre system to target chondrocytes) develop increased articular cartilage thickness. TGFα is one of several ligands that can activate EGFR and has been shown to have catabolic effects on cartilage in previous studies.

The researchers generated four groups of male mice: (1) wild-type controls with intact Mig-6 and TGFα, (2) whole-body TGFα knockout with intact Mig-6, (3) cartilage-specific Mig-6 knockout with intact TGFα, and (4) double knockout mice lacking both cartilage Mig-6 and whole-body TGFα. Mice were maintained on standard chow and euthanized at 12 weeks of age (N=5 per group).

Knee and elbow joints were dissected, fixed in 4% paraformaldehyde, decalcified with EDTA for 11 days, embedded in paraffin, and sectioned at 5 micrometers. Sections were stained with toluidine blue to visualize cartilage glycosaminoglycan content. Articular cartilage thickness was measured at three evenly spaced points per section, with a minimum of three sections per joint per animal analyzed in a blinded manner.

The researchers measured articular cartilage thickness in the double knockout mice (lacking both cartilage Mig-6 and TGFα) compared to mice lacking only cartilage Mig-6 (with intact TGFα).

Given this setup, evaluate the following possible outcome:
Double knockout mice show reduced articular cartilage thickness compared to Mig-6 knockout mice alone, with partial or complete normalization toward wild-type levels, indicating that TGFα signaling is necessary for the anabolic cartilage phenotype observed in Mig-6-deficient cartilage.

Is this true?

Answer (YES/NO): NO